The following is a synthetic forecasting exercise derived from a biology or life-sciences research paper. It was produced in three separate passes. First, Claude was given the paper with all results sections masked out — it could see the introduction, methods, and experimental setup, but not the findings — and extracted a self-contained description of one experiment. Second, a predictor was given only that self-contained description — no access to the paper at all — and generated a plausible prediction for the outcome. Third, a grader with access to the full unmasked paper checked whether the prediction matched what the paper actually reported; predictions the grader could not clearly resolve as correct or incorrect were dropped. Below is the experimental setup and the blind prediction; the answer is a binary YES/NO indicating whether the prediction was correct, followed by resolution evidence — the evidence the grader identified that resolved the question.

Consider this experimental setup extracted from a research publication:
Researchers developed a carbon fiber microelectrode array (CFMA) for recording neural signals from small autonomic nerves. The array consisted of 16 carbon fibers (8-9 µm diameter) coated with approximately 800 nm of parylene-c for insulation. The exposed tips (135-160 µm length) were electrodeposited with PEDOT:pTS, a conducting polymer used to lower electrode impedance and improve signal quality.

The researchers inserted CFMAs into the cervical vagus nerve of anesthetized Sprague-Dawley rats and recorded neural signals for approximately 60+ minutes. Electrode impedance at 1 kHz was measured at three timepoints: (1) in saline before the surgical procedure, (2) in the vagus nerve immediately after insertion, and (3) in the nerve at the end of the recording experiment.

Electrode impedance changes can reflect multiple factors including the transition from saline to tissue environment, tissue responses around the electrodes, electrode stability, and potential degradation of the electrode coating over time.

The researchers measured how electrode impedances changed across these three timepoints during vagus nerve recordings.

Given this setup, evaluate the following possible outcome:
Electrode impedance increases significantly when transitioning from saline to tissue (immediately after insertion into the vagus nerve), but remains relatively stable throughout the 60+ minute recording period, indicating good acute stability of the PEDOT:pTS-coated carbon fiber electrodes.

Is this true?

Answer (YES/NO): NO